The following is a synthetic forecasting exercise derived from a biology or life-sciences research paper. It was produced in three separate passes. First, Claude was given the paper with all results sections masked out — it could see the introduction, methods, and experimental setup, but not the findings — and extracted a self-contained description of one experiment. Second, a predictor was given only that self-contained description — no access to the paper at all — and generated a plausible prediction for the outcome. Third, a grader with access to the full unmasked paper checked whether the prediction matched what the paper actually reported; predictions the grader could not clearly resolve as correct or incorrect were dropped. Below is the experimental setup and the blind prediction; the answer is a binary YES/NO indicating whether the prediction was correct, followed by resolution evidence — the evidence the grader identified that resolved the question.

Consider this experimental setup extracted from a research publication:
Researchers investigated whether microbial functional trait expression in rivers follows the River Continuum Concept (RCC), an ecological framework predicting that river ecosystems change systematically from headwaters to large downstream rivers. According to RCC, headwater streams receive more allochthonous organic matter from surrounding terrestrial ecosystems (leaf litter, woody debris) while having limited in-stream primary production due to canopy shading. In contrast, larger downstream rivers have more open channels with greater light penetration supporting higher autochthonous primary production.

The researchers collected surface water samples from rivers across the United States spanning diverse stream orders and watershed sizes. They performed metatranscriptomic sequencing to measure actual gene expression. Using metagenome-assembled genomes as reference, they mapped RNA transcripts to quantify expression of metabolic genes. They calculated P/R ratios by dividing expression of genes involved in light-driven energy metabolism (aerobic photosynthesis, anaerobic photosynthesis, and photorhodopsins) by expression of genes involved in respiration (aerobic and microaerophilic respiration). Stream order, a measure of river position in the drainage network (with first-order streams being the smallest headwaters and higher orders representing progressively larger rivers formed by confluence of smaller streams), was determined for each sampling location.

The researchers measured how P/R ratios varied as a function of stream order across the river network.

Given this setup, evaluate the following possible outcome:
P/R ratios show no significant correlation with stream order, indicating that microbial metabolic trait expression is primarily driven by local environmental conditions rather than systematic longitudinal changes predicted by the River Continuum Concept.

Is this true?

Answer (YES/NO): NO